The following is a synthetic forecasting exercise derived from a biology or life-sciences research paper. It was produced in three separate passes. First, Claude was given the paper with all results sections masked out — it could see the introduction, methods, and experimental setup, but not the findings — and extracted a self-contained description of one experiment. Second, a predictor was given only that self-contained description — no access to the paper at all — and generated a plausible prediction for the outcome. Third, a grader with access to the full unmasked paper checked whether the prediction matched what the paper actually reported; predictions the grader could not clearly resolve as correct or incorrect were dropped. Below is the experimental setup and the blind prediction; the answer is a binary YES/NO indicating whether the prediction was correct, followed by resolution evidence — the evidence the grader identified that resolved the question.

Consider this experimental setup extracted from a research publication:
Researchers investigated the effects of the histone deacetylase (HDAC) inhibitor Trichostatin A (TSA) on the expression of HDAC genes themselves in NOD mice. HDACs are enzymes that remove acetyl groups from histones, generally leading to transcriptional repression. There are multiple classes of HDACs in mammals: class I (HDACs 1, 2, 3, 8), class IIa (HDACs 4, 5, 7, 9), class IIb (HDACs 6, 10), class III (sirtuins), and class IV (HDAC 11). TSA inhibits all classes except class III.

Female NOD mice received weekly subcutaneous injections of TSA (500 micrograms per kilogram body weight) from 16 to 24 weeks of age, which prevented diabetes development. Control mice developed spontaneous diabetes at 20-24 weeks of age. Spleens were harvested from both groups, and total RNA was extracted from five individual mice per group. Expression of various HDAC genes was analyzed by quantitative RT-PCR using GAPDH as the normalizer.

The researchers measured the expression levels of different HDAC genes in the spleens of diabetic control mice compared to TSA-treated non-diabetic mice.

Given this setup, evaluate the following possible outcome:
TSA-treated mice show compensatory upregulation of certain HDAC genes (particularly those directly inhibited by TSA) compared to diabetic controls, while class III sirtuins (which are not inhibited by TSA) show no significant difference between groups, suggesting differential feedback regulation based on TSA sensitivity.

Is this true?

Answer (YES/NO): NO